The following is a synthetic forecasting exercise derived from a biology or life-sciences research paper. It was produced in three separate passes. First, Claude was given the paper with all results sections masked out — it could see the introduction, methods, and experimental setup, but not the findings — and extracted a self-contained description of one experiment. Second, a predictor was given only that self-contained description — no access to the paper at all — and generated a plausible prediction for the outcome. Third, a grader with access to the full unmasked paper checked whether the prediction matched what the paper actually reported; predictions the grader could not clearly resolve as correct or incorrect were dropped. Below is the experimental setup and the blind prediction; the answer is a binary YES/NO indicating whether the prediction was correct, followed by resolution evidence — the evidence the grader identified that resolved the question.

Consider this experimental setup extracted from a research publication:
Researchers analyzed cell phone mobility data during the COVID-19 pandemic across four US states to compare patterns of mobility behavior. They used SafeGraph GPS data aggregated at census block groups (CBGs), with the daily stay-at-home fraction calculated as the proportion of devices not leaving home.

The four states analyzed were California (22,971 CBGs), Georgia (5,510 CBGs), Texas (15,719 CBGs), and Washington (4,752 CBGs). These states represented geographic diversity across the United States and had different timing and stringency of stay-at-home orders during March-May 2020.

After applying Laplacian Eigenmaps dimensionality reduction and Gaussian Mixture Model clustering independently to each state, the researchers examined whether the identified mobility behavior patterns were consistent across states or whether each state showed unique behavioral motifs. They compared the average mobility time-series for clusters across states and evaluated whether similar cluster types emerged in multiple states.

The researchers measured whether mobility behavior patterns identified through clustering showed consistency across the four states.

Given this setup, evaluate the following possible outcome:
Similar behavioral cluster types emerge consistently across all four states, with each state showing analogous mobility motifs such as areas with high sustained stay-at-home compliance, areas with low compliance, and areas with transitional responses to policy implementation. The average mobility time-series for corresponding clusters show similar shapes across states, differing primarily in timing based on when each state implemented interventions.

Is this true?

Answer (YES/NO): NO